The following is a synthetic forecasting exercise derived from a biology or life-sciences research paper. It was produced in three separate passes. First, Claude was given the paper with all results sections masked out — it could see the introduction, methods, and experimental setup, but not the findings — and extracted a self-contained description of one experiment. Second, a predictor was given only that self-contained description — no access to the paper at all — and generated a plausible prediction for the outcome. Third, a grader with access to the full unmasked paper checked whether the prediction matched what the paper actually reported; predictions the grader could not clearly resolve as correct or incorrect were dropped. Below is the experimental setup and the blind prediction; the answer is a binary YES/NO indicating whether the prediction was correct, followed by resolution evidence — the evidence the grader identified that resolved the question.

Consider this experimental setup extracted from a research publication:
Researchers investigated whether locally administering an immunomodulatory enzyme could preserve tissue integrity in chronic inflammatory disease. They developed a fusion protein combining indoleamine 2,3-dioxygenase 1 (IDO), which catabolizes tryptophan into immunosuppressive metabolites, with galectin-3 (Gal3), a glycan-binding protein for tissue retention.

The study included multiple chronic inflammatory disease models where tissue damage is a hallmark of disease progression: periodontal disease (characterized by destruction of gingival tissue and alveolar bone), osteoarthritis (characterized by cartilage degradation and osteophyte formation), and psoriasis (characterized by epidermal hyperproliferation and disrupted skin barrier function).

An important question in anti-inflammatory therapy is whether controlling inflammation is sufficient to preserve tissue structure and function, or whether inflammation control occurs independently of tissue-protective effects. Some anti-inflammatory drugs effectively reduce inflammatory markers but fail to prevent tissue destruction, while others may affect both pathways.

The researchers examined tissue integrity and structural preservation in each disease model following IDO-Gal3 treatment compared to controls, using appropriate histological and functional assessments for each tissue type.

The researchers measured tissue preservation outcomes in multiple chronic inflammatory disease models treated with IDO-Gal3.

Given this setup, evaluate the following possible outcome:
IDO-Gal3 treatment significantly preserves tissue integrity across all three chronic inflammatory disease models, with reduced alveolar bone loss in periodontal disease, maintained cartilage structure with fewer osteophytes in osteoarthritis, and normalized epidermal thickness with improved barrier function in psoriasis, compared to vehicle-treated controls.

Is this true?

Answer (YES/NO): NO